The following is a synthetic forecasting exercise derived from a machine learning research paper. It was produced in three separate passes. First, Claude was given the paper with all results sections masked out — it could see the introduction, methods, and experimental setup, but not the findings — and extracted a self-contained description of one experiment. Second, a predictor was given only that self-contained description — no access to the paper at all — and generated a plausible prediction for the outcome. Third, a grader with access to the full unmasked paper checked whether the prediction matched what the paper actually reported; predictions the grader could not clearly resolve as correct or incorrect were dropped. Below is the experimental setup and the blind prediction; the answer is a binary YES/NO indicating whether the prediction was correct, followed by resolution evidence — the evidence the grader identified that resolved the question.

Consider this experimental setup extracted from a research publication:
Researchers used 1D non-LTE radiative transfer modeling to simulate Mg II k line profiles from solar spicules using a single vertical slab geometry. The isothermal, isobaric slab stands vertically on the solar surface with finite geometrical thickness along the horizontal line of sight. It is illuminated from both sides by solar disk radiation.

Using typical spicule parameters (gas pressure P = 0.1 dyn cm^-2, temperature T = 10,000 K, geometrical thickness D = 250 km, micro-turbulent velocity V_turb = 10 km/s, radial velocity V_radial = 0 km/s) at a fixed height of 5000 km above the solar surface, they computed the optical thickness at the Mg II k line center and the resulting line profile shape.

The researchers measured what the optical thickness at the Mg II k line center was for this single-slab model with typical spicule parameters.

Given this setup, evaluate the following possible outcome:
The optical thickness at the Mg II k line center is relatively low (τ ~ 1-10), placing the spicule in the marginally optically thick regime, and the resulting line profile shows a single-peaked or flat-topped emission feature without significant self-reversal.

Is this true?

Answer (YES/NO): NO